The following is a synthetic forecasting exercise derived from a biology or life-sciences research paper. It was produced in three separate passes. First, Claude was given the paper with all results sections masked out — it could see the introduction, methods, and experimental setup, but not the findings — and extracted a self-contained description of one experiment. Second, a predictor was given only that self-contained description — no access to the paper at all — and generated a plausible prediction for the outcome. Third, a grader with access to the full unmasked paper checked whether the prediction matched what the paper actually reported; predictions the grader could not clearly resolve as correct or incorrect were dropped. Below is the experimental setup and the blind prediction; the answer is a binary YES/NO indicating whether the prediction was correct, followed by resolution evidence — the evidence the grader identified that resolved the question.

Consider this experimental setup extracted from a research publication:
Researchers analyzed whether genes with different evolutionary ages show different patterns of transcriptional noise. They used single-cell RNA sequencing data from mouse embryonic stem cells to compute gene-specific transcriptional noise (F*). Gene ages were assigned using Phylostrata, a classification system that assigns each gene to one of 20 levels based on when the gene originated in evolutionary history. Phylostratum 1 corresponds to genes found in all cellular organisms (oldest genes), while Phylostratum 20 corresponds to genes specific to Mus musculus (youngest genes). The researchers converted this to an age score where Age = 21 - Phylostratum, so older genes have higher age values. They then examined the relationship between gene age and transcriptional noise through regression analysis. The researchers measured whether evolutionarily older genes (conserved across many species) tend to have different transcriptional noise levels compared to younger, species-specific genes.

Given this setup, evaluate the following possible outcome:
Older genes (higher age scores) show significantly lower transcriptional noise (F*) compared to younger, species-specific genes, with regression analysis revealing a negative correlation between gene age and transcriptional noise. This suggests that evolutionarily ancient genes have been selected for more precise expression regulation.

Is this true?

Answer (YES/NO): YES